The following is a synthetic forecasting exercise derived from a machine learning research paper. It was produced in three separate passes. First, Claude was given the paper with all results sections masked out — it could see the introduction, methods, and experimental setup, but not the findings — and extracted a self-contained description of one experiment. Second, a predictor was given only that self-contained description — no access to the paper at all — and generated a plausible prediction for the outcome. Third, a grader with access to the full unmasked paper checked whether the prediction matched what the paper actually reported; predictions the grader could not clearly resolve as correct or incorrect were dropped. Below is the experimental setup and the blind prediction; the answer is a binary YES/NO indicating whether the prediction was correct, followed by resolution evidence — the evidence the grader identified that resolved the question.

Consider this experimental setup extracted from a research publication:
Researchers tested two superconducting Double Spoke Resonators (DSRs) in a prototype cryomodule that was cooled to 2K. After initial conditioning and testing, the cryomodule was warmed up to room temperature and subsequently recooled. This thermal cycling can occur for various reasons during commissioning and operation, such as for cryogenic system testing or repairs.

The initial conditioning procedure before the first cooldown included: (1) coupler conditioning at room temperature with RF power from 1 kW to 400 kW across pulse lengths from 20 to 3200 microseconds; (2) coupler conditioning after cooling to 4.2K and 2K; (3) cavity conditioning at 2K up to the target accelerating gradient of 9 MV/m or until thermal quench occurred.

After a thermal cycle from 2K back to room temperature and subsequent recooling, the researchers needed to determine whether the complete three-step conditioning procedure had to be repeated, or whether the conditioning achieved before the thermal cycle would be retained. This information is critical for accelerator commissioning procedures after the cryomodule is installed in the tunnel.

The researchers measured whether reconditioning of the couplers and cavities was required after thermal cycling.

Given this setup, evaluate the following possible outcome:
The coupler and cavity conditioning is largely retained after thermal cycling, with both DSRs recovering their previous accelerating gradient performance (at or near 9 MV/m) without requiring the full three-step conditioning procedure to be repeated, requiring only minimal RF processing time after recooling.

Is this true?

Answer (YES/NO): NO